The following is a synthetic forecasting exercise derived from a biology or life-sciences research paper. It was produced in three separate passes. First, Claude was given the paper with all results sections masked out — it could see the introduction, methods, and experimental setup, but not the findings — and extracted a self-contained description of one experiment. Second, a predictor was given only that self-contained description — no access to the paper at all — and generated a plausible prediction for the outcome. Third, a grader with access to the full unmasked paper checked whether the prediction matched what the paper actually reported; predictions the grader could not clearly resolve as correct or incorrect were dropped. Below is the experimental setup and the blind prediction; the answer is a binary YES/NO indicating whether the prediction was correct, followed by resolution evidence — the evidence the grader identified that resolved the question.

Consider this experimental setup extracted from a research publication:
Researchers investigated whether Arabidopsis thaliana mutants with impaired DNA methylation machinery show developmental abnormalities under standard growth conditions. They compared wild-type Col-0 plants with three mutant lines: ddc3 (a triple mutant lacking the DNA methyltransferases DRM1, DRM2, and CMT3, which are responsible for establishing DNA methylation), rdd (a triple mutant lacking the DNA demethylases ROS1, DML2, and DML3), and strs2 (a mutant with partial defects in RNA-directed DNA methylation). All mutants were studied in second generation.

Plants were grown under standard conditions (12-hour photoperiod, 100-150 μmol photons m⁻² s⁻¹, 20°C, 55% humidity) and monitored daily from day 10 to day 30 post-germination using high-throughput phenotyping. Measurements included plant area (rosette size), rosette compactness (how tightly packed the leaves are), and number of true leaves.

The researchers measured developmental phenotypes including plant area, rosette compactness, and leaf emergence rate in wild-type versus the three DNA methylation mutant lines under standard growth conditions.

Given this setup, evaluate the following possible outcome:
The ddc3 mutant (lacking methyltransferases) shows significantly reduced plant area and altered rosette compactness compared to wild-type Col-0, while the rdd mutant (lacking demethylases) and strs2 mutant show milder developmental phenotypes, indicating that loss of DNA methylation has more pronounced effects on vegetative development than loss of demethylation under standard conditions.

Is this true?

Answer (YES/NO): YES